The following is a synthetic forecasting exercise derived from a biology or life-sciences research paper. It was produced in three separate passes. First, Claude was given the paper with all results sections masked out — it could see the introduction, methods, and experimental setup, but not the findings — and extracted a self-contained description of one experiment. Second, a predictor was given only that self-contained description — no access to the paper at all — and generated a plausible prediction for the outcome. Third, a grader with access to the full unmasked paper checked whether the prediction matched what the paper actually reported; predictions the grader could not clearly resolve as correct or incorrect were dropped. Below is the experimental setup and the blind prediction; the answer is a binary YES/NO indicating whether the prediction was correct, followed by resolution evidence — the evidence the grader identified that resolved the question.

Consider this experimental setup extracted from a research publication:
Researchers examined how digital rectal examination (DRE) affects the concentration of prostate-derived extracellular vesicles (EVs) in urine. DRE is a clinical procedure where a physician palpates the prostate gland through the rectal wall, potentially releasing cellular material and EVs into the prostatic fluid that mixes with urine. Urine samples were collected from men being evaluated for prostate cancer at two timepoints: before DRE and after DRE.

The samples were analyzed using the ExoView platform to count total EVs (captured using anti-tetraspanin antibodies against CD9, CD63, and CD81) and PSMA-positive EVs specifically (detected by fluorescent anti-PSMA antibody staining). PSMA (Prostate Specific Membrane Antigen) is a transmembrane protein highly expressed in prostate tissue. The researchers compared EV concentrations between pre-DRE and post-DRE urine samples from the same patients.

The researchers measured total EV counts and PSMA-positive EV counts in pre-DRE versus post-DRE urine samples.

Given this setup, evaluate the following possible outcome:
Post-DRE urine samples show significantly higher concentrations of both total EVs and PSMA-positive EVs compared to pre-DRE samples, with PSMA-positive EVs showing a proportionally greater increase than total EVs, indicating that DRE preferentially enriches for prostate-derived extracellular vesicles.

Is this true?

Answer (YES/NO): YES